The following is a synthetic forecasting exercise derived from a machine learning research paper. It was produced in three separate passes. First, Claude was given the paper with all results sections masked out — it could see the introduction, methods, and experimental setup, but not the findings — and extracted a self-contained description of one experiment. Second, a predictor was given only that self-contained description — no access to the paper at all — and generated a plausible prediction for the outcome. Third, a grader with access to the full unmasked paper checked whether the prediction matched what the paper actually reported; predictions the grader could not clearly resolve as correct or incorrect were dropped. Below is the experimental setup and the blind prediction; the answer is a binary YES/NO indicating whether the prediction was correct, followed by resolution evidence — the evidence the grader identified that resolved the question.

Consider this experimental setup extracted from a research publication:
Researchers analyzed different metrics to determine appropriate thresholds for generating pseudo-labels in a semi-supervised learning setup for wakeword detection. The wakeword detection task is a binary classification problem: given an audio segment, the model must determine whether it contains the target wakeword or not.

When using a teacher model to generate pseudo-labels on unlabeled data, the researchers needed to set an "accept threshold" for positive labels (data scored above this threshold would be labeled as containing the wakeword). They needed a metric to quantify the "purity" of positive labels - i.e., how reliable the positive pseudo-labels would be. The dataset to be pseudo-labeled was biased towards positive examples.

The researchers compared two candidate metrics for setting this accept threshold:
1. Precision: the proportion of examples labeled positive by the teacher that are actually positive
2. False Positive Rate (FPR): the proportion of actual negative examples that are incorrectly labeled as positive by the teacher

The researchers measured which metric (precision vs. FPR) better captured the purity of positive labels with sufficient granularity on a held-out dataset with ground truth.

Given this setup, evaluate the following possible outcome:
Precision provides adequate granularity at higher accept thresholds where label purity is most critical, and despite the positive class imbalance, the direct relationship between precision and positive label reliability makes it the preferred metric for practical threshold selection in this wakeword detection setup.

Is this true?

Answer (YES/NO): NO